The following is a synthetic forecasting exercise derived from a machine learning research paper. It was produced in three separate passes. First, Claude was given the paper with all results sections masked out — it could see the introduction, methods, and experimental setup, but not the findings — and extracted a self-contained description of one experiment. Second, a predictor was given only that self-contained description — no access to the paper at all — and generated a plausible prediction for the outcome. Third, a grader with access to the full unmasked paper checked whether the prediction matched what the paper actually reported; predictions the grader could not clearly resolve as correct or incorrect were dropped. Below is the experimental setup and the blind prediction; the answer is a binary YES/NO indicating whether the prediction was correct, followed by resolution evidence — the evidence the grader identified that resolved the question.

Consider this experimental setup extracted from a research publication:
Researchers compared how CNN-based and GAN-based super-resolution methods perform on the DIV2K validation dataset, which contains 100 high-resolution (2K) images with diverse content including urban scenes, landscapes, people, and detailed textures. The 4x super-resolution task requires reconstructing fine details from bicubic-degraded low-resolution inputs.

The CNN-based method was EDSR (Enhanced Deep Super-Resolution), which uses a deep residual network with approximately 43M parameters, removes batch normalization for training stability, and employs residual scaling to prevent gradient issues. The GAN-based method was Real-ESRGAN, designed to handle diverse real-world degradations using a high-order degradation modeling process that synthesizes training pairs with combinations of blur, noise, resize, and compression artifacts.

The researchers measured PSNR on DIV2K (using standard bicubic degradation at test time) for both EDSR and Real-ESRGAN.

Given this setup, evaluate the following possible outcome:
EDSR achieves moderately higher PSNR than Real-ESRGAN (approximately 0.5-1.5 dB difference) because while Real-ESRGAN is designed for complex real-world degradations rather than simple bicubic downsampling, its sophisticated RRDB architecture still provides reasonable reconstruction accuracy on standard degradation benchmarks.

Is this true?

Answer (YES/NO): NO